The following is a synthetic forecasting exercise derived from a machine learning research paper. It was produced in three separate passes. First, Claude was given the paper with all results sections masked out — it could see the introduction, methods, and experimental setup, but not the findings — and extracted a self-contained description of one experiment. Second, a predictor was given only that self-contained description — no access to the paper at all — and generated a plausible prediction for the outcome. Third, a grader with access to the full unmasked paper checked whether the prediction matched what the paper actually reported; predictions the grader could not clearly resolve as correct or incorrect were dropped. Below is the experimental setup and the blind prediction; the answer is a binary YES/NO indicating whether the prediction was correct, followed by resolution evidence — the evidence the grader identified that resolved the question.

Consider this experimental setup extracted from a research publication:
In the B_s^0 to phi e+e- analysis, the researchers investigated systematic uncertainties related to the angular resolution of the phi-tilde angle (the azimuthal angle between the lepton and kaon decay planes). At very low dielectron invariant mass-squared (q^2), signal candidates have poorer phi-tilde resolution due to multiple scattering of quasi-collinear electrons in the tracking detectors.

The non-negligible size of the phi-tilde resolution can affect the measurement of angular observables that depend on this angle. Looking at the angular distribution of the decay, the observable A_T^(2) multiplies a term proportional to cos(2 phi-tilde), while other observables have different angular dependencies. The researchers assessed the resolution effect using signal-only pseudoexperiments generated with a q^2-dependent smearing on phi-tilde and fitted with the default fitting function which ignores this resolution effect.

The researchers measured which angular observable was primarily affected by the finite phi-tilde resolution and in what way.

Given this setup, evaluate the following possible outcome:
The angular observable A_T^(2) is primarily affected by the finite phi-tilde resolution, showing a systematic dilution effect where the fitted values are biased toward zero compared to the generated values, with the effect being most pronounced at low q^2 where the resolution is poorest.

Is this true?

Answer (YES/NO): YES